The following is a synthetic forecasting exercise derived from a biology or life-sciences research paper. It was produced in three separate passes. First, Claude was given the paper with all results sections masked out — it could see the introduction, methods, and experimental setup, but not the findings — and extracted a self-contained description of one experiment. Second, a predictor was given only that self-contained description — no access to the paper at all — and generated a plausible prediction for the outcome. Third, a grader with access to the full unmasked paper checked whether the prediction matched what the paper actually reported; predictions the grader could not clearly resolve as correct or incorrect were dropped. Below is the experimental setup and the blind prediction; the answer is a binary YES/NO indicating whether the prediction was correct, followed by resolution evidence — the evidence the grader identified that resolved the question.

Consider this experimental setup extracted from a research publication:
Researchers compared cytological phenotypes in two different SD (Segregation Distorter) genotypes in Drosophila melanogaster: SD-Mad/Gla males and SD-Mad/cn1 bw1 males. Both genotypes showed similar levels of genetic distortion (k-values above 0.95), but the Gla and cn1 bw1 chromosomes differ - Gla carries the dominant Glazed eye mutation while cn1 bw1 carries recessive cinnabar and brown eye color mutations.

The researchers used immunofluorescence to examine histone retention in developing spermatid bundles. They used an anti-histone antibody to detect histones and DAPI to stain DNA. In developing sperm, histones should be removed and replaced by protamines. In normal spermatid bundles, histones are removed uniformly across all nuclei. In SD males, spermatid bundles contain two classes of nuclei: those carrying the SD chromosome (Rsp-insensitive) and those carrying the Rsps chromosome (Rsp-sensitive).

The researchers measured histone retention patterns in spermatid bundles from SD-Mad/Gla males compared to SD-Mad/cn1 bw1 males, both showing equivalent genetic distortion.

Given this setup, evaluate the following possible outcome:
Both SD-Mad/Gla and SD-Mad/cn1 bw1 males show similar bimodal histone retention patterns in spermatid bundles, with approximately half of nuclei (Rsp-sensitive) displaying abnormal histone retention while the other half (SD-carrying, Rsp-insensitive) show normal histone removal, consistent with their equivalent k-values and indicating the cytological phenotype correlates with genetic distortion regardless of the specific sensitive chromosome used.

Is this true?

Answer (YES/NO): NO